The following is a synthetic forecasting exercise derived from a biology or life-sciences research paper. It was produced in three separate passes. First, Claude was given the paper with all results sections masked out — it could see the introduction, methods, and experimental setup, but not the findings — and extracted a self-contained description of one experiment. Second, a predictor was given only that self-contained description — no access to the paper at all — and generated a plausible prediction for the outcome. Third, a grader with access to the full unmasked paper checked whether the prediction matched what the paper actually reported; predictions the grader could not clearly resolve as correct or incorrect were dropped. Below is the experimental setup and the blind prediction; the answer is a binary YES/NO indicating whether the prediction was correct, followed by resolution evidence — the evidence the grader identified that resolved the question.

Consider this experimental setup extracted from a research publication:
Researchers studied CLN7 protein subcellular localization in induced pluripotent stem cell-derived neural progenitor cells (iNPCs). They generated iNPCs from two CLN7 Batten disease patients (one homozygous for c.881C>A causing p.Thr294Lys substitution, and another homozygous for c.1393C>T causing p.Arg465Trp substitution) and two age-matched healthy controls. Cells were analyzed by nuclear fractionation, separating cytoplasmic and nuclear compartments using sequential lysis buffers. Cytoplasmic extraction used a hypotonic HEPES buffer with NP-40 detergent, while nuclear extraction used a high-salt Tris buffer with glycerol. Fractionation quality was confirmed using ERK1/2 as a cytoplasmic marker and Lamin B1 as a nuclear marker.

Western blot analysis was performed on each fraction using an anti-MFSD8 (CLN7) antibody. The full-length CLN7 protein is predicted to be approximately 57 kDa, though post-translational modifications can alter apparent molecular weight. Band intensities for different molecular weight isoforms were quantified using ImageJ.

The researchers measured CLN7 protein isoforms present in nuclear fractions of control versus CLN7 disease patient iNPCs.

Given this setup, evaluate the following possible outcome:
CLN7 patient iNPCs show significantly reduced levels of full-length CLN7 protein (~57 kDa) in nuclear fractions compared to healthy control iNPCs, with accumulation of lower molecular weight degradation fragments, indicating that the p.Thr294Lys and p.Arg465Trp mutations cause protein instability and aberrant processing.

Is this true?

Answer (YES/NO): NO